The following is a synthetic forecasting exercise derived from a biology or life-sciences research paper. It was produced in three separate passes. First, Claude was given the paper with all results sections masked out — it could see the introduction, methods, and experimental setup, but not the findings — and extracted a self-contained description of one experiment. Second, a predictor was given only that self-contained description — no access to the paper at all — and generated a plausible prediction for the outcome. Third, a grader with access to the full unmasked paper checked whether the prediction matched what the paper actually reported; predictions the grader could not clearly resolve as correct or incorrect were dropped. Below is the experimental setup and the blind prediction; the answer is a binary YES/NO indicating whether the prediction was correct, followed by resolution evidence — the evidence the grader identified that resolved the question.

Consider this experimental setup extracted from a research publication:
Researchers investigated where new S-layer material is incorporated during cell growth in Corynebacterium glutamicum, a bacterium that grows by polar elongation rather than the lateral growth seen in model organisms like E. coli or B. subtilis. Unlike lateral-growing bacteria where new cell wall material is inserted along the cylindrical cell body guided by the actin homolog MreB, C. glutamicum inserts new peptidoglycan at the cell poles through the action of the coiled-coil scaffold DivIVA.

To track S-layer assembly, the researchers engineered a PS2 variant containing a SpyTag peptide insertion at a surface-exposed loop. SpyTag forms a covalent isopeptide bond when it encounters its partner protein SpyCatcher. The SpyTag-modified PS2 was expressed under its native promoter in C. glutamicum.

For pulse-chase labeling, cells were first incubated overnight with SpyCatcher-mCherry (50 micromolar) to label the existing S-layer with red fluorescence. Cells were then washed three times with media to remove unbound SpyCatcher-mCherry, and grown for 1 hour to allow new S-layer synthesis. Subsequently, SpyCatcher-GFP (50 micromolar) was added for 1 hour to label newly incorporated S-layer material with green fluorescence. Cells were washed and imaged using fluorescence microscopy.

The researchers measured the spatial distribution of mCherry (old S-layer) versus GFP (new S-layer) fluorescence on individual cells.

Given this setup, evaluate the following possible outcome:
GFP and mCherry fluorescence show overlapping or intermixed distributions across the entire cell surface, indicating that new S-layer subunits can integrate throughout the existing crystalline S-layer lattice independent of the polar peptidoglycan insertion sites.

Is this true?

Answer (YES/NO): NO